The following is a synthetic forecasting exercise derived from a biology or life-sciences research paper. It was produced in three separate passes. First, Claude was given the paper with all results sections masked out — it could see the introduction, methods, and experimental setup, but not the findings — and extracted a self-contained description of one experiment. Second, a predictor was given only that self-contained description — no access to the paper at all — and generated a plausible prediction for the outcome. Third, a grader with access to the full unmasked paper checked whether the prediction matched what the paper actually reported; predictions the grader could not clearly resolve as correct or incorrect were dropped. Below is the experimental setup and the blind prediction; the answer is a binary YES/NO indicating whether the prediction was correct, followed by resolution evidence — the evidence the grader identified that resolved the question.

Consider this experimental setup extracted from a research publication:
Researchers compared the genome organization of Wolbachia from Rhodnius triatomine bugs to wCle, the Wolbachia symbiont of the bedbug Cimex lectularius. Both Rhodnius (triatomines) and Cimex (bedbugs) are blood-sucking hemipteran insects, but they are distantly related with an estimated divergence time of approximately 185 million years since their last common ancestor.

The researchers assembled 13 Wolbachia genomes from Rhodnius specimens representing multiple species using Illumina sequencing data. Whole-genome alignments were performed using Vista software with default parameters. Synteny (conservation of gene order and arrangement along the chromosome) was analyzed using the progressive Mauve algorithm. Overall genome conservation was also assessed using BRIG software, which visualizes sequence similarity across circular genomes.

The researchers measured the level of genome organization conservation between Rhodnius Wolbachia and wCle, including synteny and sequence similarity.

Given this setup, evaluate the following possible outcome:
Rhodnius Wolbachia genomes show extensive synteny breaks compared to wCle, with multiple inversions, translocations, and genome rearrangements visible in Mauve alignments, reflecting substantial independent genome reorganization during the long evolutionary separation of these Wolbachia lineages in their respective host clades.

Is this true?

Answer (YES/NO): NO